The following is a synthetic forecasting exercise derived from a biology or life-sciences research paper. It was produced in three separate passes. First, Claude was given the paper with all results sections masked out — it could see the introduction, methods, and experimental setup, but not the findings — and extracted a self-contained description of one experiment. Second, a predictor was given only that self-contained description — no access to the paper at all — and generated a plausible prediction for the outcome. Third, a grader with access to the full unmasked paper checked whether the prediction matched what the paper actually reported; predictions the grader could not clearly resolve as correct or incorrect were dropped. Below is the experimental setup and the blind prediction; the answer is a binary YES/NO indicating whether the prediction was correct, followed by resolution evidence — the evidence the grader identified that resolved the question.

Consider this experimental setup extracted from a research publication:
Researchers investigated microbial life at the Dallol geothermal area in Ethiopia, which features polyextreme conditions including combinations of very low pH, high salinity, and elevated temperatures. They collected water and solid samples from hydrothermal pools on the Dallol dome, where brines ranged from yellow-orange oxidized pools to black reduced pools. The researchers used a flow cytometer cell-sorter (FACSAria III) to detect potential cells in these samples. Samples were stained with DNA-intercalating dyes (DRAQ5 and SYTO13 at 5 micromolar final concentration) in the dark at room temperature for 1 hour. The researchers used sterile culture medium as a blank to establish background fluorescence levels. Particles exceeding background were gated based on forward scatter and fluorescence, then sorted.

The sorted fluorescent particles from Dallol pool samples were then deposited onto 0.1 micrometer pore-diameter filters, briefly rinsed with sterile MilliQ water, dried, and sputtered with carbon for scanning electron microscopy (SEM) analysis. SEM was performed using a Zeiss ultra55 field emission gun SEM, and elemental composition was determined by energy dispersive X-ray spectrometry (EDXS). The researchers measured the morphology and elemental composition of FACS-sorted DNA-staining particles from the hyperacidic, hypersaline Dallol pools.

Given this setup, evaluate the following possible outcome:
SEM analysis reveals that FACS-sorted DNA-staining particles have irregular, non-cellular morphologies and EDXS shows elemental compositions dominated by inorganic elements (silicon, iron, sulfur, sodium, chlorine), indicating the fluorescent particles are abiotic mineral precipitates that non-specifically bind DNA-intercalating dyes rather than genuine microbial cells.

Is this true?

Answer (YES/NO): NO